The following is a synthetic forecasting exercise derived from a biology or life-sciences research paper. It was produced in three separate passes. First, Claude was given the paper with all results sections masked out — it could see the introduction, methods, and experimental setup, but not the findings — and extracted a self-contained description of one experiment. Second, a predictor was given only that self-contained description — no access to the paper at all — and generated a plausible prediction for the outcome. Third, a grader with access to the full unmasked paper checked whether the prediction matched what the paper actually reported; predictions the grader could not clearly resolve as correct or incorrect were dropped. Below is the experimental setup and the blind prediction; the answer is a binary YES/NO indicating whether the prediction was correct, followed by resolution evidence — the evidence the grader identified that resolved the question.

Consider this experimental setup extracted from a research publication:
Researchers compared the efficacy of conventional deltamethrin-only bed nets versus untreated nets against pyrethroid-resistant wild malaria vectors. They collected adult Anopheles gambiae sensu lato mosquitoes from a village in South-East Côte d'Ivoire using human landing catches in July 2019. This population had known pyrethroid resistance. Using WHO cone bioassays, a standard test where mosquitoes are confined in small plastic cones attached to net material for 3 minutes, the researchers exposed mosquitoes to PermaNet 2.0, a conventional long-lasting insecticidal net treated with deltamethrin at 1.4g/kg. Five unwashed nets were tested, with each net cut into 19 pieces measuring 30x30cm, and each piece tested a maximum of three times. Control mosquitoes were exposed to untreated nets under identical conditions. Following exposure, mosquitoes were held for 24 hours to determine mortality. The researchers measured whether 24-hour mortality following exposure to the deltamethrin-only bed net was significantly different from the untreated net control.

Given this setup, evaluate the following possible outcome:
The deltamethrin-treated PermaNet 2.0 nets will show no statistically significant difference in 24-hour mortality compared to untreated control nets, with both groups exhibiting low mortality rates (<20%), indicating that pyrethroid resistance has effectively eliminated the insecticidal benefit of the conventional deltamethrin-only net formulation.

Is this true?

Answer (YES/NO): YES